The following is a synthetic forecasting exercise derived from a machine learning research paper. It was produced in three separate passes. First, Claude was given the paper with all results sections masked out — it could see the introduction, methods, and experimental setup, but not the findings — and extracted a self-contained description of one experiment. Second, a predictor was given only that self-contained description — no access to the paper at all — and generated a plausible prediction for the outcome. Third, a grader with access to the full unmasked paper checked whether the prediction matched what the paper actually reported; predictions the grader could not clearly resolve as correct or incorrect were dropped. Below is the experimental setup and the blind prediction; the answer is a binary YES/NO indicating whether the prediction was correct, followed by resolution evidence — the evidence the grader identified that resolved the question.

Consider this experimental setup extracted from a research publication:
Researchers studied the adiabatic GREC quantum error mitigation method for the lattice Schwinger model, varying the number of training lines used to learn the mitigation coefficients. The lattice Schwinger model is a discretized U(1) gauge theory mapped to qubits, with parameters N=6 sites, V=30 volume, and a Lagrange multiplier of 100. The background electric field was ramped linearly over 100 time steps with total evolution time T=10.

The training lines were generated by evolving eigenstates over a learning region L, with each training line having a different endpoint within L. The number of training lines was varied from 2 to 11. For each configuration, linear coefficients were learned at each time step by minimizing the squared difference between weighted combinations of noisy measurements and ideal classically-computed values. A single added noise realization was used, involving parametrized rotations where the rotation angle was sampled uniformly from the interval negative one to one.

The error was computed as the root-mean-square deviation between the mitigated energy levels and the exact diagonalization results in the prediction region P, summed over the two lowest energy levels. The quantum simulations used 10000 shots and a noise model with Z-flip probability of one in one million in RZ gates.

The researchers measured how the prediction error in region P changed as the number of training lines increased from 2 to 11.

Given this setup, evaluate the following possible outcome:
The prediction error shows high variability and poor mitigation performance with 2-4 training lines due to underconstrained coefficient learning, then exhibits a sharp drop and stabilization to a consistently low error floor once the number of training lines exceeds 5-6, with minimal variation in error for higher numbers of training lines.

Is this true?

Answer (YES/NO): NO